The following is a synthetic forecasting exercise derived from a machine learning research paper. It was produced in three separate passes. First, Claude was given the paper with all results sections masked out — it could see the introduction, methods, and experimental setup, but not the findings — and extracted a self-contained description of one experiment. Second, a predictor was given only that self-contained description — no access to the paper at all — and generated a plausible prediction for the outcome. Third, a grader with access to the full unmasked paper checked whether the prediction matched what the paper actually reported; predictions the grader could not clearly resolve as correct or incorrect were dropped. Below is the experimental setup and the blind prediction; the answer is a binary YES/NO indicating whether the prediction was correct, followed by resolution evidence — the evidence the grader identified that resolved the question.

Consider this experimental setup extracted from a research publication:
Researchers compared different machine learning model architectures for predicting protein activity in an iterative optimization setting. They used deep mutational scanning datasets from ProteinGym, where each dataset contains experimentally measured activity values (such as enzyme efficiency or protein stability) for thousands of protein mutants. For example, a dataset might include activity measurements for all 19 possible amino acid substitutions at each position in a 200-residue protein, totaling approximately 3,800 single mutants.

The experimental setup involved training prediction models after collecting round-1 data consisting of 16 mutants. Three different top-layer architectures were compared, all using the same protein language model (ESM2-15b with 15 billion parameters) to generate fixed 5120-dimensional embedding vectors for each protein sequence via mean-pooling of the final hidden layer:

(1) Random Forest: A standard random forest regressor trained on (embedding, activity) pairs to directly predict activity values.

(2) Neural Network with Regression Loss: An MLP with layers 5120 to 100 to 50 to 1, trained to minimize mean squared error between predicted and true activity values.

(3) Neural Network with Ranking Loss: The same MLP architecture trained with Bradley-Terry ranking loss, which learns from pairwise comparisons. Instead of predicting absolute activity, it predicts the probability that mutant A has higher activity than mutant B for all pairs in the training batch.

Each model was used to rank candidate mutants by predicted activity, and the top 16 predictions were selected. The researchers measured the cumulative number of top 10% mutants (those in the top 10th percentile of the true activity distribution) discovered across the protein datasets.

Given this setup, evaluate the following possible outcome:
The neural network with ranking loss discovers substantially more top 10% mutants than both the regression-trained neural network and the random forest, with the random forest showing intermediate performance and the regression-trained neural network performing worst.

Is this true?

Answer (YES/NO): NO